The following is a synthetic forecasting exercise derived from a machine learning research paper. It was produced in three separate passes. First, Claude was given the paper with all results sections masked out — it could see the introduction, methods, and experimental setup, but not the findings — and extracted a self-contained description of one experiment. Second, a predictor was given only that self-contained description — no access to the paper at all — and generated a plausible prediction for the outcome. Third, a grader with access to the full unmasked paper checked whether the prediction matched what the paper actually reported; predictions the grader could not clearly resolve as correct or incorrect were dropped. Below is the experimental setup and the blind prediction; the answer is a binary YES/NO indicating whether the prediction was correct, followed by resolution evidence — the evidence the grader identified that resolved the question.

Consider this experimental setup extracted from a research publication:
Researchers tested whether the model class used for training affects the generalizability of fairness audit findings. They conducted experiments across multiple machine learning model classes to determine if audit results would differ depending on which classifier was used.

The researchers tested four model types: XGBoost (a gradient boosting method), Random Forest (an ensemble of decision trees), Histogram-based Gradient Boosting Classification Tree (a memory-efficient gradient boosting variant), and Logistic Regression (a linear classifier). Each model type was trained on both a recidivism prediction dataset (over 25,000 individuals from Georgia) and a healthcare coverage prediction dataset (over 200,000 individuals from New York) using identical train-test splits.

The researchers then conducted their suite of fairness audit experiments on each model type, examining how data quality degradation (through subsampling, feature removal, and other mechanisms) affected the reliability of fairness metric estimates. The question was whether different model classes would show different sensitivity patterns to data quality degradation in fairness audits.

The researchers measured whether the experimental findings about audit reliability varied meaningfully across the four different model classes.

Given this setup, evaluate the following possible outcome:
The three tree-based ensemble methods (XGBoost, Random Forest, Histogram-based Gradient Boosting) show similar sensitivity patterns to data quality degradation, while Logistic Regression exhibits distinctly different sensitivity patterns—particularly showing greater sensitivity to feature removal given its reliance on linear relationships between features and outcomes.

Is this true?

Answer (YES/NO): NO